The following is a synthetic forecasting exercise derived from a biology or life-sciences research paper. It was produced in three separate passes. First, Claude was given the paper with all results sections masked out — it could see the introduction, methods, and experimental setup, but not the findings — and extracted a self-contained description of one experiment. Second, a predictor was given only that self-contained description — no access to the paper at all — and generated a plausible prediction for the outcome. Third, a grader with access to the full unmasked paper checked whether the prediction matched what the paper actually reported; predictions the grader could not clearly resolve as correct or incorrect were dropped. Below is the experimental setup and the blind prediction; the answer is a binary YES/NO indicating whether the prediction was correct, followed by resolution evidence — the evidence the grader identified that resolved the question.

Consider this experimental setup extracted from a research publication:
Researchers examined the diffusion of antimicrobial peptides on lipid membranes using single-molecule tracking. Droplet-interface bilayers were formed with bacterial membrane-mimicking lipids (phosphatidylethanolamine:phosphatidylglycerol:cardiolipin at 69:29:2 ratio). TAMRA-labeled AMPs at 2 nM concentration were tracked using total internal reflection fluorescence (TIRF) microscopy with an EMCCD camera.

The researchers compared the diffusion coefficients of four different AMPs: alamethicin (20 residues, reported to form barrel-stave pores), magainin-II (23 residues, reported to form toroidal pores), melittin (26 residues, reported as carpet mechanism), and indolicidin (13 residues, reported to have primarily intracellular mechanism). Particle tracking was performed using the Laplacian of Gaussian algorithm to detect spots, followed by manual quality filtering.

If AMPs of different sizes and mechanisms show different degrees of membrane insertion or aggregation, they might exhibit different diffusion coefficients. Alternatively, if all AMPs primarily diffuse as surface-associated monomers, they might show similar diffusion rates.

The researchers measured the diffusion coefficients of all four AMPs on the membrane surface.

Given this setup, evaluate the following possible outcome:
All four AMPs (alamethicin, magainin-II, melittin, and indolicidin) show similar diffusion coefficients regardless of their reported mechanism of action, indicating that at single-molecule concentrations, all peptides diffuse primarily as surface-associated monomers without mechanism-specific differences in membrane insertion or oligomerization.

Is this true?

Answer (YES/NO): NO